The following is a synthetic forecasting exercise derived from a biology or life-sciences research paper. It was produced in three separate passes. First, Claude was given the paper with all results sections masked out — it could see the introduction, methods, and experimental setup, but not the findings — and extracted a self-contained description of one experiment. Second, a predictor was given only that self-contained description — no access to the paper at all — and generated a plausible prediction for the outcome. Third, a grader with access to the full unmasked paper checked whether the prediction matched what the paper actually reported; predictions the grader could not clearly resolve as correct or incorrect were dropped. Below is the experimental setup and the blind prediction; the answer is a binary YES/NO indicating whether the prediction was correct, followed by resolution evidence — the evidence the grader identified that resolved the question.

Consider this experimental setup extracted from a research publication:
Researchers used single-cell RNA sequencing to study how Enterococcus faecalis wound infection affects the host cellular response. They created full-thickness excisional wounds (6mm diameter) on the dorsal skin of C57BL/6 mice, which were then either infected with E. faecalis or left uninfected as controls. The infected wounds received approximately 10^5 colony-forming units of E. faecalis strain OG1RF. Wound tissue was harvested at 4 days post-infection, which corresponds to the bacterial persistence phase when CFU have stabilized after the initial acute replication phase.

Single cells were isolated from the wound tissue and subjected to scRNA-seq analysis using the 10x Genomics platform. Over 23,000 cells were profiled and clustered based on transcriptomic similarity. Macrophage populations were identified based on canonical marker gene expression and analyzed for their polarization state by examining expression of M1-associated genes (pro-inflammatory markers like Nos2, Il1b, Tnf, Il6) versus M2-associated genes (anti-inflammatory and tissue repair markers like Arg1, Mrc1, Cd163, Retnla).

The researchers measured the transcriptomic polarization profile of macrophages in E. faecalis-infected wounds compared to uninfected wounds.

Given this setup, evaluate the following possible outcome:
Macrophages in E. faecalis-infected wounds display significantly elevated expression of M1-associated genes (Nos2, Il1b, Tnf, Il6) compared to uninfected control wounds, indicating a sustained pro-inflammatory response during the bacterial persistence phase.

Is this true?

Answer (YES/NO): NO